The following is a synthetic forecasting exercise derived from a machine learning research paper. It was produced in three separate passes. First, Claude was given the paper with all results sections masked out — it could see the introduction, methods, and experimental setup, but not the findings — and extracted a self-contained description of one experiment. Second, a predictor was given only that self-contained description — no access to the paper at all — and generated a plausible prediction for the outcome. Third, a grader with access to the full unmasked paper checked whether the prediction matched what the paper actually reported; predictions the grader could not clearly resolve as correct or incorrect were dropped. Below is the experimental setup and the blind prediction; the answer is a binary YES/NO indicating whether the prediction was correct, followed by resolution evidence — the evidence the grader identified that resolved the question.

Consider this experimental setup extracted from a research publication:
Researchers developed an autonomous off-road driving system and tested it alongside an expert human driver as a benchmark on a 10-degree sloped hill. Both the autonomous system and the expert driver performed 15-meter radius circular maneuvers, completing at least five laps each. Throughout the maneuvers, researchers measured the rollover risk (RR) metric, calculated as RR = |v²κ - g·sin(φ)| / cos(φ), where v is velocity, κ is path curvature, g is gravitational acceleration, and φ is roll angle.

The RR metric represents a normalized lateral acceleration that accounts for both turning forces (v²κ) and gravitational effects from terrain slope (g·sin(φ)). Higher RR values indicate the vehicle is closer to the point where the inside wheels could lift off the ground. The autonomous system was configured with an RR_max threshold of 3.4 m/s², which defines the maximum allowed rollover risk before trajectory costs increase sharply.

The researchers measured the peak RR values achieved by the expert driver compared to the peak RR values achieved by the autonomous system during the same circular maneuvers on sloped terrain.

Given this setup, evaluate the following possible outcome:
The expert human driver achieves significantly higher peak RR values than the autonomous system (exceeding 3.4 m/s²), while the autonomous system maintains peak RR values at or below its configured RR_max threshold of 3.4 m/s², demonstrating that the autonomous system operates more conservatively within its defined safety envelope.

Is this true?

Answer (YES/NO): YES